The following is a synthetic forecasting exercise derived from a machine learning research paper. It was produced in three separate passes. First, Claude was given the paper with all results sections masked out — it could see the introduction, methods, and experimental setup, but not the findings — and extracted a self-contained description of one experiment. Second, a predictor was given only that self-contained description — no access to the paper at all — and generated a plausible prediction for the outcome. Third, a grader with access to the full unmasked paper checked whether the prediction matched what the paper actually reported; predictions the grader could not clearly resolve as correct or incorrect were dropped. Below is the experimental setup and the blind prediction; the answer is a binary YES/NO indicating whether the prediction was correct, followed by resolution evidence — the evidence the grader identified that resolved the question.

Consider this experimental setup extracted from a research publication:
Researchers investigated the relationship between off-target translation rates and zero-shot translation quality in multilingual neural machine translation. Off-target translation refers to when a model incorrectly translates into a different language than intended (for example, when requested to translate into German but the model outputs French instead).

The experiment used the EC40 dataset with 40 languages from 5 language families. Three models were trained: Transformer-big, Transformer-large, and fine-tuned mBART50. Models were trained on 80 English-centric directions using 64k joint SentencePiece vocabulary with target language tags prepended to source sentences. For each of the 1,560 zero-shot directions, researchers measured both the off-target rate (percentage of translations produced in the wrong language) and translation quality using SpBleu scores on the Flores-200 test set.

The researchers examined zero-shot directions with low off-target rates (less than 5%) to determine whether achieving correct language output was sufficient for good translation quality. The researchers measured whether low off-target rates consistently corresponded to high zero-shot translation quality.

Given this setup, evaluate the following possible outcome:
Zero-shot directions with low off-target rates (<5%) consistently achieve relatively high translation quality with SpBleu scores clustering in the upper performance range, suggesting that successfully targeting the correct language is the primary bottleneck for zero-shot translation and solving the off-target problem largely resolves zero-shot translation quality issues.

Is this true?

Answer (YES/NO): NO